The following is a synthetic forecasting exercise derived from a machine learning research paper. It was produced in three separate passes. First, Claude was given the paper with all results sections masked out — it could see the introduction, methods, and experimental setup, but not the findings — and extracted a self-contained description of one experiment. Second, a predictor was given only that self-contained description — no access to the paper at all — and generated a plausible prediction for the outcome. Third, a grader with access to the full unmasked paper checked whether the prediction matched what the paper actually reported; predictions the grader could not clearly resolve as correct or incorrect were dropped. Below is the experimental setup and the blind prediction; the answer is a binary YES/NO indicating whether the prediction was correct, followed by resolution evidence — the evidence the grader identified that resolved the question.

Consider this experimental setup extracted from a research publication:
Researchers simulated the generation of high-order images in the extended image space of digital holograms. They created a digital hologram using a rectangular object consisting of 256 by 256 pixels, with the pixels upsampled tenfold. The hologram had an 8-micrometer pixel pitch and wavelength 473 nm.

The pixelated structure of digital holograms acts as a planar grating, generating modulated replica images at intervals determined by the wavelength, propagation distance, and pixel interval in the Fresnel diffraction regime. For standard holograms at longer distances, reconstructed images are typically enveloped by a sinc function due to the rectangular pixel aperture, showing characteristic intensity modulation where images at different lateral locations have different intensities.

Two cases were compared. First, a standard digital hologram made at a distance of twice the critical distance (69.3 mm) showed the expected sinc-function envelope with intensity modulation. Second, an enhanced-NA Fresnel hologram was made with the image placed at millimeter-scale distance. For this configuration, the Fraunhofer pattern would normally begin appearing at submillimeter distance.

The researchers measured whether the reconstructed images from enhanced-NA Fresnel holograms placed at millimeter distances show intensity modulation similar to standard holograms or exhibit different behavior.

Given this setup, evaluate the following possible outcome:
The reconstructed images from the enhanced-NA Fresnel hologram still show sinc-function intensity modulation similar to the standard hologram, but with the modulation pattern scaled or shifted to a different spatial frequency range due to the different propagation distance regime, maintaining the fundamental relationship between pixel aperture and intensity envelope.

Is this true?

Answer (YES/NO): NO